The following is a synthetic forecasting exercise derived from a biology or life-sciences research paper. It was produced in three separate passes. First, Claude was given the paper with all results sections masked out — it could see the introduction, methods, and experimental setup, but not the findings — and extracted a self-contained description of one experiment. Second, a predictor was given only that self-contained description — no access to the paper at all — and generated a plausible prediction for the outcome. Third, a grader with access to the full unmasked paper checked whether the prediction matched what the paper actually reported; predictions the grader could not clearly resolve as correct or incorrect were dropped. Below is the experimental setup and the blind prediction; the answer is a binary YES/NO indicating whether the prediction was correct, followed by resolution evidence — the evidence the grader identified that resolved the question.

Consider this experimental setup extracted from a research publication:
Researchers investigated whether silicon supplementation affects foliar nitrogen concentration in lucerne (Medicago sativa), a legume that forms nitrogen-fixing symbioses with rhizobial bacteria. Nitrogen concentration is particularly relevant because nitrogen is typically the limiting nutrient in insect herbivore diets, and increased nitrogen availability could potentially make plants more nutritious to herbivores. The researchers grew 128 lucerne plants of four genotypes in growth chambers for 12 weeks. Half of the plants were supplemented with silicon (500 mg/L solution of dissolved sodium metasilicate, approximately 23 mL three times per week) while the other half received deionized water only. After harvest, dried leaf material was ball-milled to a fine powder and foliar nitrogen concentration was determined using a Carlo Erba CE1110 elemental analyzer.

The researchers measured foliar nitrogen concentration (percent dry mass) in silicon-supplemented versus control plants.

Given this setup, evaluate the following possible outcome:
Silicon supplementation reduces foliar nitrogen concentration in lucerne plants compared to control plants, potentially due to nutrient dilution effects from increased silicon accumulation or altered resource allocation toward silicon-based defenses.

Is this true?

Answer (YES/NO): NO